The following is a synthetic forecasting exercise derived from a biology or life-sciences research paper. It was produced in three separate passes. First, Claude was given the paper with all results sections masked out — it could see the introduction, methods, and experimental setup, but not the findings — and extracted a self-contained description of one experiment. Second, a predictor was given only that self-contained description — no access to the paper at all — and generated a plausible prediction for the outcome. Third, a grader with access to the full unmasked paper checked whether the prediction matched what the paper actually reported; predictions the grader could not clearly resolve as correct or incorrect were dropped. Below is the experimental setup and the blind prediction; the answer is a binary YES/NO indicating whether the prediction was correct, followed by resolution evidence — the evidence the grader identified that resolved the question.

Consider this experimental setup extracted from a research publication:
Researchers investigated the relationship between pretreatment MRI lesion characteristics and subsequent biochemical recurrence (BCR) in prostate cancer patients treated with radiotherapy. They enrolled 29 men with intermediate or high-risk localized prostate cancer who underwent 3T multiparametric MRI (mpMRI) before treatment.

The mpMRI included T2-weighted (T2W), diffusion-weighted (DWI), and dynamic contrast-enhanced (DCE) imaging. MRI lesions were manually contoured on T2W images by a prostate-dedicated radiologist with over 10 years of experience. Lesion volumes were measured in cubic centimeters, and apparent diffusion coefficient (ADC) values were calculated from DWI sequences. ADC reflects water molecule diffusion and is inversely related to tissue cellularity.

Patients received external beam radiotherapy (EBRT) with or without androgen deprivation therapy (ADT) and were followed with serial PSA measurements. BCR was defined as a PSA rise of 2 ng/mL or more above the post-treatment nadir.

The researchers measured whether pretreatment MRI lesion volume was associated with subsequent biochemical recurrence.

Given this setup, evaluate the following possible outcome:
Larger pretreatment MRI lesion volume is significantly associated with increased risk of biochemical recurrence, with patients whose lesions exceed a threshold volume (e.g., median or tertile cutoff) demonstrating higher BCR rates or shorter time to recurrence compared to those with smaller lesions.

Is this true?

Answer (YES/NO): NO